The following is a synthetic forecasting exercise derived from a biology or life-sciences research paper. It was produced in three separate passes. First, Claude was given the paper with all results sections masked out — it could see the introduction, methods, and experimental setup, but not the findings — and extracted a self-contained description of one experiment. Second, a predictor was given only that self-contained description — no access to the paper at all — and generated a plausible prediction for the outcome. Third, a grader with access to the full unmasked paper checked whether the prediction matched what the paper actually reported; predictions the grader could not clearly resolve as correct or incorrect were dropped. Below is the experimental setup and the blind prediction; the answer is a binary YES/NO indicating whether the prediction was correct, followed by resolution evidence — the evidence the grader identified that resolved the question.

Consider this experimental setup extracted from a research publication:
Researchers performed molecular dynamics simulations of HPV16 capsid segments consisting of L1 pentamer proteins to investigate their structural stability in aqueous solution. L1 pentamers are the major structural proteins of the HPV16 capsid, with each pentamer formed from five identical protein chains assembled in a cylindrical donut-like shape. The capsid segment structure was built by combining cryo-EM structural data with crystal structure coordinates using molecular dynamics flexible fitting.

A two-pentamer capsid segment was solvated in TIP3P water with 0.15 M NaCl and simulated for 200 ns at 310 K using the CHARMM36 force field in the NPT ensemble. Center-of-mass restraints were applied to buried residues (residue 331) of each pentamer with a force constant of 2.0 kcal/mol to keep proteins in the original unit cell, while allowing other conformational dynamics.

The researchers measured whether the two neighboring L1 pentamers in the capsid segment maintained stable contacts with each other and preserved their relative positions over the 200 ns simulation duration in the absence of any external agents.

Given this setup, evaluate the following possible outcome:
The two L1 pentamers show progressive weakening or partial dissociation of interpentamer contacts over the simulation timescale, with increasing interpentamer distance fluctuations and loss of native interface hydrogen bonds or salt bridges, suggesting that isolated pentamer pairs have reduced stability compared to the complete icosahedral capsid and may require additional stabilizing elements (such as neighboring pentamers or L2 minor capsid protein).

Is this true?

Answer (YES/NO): NO